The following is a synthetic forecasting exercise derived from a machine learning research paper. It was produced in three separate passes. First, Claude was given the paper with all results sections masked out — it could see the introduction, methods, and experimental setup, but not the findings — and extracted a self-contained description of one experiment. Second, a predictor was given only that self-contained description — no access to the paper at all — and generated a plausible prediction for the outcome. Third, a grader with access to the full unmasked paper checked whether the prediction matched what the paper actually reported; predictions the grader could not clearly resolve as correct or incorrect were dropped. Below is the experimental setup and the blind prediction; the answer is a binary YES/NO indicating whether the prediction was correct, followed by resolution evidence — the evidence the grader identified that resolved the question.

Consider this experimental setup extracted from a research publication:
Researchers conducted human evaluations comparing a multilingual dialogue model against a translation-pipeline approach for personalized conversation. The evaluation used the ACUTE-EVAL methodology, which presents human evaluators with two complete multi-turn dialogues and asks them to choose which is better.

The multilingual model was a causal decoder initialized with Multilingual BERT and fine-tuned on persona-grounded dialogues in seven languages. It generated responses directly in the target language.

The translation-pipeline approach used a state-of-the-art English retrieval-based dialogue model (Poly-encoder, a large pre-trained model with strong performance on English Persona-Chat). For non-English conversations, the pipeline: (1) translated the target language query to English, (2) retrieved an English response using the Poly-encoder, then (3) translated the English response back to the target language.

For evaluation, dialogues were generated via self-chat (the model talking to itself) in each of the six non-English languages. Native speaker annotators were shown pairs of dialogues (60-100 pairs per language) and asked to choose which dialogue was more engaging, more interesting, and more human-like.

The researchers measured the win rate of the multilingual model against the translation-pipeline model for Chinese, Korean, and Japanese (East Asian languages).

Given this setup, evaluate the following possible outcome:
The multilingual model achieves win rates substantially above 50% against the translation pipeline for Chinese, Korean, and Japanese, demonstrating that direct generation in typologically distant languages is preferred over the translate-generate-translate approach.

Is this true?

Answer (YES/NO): NO